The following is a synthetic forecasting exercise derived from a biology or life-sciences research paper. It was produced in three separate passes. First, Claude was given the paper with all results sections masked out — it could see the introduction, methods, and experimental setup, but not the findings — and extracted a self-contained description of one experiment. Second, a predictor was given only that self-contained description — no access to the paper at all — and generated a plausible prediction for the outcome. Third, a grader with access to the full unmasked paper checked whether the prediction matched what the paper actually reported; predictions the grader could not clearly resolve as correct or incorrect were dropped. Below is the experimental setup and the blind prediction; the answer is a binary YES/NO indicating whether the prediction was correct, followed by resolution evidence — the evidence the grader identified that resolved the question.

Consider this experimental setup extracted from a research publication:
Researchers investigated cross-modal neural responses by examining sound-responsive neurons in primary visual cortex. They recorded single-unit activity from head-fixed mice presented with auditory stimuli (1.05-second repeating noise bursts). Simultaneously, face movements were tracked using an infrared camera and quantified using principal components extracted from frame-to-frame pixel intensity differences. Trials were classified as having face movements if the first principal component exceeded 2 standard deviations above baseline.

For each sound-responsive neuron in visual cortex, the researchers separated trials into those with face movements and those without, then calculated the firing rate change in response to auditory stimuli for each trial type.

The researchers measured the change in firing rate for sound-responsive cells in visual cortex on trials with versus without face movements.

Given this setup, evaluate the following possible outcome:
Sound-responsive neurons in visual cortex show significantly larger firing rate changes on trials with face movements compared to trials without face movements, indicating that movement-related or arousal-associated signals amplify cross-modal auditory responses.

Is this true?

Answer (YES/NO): YES